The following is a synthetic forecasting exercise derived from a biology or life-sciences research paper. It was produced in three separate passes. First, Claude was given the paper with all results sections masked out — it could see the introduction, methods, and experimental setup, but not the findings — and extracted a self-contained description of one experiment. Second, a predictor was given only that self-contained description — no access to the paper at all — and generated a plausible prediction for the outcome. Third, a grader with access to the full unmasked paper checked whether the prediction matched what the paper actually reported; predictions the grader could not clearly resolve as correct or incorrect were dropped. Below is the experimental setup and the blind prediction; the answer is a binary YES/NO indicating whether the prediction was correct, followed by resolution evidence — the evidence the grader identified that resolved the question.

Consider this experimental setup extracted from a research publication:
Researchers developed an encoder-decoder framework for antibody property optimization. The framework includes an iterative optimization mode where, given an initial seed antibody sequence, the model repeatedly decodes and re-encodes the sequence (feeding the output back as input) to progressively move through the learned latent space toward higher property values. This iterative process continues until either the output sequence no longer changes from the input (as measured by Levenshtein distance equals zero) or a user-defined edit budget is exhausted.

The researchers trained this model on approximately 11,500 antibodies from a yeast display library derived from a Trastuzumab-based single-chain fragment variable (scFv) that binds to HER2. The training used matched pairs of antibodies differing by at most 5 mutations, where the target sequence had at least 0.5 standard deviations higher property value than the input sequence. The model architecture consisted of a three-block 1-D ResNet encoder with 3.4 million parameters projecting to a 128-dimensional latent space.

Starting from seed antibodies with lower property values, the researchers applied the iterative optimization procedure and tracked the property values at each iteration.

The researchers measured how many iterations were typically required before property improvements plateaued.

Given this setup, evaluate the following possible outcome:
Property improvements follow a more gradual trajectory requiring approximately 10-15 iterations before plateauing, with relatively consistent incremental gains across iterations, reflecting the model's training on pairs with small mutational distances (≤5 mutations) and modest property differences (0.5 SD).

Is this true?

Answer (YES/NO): NO